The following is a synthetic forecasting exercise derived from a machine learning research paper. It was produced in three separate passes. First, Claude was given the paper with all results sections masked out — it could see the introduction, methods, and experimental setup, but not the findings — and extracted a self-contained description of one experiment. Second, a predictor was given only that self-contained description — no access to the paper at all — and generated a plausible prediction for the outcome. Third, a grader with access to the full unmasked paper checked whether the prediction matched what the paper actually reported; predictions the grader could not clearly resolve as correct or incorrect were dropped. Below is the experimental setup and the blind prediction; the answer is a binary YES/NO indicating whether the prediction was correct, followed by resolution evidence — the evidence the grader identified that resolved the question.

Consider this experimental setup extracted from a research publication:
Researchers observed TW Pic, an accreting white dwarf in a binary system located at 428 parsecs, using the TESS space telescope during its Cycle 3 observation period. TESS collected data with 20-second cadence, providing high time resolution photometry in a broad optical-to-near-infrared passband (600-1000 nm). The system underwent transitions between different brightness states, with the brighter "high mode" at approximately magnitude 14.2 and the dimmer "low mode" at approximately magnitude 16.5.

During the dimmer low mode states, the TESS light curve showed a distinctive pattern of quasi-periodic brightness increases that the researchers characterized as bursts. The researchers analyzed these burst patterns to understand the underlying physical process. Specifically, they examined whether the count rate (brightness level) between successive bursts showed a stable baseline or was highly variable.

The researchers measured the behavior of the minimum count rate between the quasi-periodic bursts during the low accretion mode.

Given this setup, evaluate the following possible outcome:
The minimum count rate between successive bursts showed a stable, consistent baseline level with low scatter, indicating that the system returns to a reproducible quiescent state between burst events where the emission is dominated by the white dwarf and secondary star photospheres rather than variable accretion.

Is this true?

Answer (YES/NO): YES